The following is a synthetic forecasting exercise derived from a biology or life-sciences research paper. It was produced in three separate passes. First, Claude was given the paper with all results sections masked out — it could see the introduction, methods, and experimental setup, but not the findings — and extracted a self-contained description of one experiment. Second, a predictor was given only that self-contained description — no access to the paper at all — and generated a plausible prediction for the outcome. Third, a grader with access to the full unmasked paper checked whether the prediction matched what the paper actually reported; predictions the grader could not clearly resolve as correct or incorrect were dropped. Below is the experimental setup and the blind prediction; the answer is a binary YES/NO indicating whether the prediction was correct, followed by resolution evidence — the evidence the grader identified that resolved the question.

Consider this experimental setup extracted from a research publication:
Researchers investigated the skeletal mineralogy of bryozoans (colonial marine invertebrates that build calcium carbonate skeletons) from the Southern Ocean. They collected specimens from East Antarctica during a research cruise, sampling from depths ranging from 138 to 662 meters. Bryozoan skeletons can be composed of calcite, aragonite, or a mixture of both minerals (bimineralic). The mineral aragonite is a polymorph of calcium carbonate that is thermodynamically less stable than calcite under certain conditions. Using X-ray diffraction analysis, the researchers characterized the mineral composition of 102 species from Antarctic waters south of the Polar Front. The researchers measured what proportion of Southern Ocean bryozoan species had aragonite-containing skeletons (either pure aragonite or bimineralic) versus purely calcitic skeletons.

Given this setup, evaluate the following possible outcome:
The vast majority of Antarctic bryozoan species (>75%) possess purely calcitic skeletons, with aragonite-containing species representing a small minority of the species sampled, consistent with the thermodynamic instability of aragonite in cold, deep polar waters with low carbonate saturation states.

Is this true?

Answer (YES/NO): NO